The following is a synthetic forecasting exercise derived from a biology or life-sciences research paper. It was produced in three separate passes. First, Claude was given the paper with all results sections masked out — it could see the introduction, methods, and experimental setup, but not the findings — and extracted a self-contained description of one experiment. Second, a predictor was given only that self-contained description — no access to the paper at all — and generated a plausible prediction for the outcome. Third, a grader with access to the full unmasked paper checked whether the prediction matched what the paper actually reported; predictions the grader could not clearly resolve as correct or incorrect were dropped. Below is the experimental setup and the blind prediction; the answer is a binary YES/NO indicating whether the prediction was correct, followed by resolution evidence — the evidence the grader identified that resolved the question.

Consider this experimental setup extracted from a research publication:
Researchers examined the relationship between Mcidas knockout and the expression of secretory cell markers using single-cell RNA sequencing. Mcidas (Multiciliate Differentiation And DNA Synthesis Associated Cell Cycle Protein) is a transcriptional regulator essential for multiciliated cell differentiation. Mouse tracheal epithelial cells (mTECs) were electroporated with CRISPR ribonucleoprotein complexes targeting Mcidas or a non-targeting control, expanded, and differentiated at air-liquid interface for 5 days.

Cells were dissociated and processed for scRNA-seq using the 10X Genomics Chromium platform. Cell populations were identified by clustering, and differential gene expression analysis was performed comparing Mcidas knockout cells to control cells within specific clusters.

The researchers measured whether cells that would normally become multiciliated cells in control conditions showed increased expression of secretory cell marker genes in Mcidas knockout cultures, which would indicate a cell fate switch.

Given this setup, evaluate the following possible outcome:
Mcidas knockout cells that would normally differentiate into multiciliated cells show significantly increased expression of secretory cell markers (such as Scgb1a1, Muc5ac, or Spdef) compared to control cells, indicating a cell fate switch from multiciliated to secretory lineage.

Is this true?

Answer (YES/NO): NO